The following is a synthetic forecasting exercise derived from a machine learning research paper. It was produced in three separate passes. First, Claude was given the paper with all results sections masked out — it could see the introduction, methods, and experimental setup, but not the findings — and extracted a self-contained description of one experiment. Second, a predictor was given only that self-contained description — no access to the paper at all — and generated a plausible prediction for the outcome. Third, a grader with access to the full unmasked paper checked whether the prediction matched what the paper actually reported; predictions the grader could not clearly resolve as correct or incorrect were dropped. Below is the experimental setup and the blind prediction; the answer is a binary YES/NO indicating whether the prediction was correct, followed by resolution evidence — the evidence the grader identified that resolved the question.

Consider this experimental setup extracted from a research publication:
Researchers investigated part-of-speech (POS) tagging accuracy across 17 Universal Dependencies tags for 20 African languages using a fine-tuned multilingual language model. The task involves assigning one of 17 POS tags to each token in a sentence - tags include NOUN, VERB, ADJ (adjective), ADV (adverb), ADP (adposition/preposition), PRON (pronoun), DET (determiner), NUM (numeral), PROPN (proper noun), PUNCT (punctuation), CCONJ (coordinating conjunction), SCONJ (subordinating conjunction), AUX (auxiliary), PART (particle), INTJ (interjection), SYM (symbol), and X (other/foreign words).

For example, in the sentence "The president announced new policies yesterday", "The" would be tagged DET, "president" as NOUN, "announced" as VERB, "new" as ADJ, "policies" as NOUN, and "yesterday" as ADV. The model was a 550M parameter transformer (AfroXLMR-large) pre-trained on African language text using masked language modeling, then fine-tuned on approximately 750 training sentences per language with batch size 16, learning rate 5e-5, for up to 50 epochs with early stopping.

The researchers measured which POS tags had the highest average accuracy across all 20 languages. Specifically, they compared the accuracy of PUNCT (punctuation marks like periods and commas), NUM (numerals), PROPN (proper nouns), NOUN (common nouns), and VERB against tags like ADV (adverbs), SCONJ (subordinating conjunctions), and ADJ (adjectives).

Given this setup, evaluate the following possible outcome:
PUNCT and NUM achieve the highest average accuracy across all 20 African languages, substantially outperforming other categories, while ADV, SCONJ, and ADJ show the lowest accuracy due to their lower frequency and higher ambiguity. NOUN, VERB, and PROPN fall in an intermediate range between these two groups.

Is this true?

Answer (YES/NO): NO